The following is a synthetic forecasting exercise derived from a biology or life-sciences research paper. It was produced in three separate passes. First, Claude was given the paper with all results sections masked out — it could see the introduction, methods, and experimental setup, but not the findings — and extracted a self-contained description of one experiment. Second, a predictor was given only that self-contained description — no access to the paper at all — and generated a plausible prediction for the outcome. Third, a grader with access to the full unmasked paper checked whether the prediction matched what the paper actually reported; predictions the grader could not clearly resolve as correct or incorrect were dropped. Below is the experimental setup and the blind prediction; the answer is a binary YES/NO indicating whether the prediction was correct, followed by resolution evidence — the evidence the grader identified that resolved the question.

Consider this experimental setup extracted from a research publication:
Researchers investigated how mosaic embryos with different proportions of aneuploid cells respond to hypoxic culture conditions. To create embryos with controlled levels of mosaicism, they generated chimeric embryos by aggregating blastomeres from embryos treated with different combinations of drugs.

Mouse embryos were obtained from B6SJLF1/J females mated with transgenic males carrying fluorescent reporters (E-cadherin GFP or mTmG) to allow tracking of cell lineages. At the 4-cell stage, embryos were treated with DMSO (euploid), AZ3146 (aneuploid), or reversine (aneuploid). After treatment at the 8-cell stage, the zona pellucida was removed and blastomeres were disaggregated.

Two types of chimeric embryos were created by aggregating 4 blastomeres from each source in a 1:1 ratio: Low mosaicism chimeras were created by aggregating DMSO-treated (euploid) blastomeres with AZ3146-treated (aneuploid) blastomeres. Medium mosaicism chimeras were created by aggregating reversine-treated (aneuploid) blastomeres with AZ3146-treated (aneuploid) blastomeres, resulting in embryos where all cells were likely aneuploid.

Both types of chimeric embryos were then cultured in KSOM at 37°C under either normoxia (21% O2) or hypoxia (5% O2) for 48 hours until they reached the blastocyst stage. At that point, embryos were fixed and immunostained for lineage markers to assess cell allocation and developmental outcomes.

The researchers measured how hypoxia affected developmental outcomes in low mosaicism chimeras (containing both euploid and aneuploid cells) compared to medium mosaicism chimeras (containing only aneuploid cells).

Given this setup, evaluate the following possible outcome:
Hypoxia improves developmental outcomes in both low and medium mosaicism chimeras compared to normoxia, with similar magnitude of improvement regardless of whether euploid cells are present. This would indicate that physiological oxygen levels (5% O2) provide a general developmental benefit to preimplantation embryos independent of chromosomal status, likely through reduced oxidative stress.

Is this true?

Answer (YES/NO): NO